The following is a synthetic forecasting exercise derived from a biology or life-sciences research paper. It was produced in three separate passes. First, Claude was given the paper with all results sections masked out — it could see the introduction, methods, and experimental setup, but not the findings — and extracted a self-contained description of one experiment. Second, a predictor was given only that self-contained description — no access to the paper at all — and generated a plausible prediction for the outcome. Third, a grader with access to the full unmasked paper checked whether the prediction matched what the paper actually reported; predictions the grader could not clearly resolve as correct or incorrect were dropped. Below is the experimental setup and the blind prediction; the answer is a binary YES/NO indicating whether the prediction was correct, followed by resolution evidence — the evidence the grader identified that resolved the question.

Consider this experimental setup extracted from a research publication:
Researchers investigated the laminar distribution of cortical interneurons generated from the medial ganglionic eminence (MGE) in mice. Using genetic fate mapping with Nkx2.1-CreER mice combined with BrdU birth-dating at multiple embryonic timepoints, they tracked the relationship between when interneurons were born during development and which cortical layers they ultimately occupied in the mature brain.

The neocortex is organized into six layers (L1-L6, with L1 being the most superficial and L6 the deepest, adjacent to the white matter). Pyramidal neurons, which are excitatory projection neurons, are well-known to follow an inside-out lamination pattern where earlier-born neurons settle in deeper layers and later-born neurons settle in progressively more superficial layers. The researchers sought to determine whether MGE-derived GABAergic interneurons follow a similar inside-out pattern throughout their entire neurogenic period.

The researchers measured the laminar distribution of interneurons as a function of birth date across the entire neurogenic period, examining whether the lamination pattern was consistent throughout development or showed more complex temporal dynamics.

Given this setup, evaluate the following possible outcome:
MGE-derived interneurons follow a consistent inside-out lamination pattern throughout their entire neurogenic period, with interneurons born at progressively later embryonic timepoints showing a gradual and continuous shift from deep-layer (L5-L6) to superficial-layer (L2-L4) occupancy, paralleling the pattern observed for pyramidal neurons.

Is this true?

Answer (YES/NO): NO